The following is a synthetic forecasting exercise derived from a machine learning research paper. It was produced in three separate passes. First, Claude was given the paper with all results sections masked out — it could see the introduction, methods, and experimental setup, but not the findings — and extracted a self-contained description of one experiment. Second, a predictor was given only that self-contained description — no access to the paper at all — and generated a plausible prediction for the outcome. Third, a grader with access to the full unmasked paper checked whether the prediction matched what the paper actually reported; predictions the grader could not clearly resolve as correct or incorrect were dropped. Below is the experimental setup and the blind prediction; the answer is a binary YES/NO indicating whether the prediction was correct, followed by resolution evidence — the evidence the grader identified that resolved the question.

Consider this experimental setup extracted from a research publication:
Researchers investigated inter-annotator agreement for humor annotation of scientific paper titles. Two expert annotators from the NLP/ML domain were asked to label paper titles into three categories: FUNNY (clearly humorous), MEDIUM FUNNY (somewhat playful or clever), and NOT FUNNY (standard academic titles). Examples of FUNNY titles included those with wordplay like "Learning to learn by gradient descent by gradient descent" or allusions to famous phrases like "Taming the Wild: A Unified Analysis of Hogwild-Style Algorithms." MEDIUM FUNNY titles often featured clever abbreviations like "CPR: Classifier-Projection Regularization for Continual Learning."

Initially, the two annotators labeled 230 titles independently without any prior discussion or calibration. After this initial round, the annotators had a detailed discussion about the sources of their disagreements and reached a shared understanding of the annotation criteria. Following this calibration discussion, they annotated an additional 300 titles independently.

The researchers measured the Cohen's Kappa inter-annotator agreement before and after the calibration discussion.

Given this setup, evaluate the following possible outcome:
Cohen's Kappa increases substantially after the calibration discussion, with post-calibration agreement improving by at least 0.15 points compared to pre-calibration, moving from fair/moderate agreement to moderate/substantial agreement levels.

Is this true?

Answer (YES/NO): YES